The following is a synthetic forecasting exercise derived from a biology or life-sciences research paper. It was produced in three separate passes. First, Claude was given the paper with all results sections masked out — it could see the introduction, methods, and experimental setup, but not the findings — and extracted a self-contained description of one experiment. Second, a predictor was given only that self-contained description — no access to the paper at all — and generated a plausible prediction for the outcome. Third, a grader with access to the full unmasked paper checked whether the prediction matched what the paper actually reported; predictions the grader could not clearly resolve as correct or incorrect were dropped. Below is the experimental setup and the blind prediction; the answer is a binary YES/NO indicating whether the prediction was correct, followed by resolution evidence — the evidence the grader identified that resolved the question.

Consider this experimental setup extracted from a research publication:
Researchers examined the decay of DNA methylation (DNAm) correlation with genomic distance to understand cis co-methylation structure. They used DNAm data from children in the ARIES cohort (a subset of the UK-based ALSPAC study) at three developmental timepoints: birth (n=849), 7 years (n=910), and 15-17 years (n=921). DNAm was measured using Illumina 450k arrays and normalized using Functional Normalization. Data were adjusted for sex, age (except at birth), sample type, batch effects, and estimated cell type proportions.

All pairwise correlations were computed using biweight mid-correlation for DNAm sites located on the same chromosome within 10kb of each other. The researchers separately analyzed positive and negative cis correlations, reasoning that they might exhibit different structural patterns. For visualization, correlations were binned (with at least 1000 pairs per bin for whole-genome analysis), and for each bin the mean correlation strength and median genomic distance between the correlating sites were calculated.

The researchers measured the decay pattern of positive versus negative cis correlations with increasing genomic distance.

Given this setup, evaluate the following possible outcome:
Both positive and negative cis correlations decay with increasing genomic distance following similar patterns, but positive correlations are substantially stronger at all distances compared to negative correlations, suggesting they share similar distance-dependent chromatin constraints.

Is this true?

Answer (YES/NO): NO